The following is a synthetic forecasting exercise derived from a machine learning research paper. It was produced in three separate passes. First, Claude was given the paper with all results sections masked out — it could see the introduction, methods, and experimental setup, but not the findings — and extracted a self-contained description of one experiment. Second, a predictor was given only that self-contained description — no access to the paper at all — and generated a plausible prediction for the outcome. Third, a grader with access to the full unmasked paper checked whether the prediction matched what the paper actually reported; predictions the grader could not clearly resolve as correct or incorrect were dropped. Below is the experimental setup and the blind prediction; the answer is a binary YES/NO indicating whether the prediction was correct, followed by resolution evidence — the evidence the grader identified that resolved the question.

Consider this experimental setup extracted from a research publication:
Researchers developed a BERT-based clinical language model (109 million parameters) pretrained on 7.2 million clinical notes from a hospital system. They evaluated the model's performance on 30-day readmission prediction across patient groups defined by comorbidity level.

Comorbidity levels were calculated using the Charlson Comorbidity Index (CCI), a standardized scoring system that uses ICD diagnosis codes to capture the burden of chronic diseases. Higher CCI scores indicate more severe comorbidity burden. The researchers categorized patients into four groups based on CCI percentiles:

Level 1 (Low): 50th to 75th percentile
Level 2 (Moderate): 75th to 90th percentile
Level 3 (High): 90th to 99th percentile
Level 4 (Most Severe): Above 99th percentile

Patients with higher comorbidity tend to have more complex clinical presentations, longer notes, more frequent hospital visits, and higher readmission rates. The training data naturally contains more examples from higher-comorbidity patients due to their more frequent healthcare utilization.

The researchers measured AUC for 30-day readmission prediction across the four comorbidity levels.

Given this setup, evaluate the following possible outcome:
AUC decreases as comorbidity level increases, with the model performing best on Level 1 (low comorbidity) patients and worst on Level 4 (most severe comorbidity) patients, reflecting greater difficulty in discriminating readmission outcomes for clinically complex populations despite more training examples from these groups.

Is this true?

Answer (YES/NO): YES